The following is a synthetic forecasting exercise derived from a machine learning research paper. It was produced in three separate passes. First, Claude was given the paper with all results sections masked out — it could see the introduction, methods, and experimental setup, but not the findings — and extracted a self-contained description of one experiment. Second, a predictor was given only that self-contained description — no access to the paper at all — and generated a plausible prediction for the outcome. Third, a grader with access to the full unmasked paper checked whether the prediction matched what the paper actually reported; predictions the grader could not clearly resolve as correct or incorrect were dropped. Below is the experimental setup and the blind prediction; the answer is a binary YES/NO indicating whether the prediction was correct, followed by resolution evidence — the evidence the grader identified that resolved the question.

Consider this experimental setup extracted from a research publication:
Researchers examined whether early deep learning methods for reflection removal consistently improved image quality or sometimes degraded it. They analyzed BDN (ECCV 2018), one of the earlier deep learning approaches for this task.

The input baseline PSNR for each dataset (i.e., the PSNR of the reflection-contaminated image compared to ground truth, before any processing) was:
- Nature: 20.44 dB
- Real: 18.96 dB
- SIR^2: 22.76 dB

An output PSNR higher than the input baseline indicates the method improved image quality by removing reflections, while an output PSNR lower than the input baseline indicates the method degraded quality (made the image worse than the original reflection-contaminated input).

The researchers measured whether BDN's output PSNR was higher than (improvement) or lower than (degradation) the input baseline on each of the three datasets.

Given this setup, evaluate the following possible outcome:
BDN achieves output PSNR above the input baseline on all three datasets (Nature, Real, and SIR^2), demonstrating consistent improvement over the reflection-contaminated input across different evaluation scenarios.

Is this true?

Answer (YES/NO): NO